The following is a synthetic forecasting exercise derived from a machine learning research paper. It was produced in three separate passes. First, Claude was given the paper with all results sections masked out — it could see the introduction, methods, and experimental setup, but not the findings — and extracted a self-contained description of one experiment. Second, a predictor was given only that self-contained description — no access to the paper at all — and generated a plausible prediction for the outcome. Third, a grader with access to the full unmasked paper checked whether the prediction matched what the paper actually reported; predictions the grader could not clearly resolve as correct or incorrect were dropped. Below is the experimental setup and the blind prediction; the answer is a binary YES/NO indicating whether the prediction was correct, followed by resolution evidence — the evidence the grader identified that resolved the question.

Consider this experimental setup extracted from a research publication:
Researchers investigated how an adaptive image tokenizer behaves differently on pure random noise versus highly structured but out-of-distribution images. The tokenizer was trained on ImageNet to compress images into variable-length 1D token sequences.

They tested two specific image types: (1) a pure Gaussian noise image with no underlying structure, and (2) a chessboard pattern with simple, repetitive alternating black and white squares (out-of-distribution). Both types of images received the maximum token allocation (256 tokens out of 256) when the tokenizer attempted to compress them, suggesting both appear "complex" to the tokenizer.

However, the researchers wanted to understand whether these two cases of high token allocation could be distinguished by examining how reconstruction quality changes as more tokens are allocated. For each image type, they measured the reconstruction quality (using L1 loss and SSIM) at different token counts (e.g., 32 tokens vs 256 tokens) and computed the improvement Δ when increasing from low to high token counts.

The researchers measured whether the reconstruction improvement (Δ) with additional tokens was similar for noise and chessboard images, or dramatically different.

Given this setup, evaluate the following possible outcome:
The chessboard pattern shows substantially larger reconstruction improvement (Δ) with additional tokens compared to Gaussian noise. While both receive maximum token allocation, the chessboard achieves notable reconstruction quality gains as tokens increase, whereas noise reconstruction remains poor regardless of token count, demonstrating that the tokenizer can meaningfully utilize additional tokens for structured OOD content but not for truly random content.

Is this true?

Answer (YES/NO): YES